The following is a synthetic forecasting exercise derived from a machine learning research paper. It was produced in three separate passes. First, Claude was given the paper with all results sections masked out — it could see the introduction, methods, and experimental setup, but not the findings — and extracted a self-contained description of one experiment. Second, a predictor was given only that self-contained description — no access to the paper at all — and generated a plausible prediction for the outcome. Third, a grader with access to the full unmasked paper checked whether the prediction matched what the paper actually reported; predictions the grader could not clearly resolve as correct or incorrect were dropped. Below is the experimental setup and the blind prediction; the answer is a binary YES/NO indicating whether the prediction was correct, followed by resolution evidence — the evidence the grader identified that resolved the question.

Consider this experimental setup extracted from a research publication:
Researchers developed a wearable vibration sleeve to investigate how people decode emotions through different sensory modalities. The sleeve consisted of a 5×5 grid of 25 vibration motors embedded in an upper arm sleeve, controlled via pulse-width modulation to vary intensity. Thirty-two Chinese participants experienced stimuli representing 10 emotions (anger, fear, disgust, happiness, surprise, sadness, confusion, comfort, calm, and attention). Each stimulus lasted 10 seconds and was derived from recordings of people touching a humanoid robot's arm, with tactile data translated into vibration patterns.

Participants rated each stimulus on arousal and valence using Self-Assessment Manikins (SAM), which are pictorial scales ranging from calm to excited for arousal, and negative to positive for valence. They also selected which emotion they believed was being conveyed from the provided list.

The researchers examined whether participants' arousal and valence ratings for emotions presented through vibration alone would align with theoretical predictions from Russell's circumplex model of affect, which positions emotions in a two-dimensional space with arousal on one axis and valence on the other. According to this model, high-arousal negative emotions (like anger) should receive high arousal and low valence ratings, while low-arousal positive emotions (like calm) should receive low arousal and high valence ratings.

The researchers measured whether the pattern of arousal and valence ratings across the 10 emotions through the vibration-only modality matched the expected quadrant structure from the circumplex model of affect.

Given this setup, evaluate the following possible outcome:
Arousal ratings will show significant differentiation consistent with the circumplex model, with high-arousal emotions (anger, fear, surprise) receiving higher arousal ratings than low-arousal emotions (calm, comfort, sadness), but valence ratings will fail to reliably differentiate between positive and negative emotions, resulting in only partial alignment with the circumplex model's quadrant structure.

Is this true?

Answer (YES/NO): NO